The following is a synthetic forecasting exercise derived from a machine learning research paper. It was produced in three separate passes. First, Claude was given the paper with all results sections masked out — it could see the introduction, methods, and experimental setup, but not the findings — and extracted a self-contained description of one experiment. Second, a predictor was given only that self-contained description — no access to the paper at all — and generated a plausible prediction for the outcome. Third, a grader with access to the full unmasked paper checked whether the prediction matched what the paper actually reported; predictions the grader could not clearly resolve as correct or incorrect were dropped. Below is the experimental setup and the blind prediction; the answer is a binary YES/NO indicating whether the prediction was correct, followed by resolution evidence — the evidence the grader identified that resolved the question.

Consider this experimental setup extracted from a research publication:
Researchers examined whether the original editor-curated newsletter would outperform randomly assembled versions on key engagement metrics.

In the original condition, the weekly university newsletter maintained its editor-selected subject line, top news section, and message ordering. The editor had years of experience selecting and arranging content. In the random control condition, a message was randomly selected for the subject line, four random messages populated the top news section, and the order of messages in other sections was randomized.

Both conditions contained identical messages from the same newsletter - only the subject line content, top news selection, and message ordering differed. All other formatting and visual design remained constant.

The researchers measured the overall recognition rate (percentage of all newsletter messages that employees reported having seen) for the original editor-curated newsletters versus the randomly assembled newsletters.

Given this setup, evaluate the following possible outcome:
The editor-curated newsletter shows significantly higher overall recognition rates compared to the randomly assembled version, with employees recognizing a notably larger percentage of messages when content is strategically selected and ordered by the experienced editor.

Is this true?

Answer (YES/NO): NO